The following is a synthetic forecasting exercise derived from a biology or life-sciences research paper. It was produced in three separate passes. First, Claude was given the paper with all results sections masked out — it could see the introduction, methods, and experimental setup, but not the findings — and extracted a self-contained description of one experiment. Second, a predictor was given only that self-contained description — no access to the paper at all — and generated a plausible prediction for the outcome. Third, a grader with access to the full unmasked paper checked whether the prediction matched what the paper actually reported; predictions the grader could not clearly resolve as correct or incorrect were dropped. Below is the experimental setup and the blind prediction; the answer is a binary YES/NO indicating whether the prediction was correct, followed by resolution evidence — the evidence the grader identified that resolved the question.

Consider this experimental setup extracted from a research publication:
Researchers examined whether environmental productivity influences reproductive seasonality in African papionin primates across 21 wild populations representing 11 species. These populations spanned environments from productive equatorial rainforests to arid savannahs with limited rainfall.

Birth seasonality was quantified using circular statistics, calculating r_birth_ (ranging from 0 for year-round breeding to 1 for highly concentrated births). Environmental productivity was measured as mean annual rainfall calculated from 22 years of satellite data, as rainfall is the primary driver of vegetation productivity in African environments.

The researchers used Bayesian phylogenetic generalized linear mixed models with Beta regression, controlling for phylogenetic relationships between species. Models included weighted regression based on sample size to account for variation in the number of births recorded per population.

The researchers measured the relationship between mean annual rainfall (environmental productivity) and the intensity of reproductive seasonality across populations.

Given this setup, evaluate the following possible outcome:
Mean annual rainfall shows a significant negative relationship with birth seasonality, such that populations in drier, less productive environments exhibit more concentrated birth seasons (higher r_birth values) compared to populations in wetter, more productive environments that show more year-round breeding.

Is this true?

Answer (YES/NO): NO